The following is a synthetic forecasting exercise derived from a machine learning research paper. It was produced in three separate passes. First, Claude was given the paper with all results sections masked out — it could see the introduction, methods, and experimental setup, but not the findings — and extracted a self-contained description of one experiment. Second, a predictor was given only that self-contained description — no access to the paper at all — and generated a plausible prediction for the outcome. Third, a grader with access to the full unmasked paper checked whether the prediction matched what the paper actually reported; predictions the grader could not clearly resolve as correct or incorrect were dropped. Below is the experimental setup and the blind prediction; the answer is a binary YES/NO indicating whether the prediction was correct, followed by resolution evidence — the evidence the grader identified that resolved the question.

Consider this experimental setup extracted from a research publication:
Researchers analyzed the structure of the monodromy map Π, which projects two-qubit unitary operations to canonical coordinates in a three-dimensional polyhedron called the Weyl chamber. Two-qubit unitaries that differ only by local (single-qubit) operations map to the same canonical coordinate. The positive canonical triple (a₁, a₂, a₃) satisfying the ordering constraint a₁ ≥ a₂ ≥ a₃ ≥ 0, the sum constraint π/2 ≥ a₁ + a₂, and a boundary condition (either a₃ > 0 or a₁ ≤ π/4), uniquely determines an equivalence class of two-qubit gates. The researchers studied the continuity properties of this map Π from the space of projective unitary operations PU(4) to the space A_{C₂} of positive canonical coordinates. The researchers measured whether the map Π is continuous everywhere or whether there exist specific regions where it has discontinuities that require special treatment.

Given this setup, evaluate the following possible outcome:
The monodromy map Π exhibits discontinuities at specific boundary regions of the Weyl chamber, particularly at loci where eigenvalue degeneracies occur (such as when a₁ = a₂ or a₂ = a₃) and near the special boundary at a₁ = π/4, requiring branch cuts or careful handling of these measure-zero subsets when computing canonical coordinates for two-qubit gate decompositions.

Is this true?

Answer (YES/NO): NO